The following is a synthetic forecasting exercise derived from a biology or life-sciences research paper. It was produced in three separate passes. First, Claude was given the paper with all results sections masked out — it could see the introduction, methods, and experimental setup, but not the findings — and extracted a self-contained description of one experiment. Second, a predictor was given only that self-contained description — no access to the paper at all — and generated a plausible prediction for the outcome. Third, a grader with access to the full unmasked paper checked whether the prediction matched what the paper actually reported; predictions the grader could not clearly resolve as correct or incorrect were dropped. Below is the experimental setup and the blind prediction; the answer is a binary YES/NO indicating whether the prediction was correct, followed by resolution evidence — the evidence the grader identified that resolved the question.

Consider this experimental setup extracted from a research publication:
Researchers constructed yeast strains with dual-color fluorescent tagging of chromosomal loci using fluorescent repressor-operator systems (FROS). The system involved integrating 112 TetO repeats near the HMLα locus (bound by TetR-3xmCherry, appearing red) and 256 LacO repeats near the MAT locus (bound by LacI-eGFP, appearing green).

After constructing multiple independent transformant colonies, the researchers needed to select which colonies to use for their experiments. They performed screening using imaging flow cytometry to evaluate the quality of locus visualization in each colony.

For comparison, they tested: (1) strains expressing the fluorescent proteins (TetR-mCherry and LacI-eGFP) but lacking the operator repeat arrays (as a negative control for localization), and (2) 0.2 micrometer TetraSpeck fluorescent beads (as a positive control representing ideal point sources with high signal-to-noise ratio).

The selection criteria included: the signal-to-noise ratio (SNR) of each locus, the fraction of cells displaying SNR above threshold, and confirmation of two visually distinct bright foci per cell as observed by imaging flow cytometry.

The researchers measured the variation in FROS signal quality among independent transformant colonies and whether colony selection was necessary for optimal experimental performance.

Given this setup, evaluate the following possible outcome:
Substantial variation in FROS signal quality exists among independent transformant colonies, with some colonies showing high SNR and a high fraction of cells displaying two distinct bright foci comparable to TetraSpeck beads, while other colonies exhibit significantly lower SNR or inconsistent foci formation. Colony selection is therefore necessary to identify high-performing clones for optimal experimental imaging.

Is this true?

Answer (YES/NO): YES